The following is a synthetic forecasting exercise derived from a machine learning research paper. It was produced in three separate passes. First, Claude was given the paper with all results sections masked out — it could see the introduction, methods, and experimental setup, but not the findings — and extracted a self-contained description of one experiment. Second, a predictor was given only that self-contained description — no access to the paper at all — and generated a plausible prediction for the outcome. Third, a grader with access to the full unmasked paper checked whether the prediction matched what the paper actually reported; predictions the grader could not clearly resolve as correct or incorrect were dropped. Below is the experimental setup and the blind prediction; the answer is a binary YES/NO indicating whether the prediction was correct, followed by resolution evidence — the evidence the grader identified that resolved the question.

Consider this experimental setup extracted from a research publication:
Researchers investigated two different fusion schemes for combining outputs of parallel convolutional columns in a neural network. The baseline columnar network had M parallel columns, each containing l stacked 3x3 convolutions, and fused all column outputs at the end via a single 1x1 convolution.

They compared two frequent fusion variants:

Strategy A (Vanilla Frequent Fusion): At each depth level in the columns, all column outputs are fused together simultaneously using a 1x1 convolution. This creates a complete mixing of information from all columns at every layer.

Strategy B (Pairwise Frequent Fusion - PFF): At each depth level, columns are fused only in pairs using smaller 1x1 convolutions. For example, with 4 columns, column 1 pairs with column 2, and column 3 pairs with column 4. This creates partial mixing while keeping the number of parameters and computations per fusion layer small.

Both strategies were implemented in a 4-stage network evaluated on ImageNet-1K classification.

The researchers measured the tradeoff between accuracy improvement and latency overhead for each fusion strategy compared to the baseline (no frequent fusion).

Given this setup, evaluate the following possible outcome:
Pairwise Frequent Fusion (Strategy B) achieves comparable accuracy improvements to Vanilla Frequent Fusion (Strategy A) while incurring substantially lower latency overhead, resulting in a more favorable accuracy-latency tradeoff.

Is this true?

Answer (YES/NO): NO